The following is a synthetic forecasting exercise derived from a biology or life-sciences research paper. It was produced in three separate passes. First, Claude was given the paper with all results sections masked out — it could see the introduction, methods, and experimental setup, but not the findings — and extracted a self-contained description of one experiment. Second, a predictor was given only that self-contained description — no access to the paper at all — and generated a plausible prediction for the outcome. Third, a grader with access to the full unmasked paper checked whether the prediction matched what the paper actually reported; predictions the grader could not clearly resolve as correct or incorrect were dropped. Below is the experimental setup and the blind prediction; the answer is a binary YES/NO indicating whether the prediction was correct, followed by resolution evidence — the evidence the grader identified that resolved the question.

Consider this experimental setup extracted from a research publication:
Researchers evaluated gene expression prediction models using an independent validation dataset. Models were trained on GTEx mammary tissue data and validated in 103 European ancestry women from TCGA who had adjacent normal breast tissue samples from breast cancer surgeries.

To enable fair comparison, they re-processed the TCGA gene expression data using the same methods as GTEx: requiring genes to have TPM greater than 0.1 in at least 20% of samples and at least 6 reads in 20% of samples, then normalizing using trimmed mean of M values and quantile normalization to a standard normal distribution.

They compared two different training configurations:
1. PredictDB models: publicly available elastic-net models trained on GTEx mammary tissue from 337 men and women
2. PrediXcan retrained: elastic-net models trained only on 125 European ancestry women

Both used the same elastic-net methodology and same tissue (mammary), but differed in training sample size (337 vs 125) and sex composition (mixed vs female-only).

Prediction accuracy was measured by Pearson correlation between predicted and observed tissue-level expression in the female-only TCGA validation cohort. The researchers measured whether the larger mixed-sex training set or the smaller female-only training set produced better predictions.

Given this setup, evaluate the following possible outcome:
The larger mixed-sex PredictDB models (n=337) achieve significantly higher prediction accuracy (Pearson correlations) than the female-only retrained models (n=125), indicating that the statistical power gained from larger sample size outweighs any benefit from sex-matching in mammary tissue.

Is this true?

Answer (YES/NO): NO